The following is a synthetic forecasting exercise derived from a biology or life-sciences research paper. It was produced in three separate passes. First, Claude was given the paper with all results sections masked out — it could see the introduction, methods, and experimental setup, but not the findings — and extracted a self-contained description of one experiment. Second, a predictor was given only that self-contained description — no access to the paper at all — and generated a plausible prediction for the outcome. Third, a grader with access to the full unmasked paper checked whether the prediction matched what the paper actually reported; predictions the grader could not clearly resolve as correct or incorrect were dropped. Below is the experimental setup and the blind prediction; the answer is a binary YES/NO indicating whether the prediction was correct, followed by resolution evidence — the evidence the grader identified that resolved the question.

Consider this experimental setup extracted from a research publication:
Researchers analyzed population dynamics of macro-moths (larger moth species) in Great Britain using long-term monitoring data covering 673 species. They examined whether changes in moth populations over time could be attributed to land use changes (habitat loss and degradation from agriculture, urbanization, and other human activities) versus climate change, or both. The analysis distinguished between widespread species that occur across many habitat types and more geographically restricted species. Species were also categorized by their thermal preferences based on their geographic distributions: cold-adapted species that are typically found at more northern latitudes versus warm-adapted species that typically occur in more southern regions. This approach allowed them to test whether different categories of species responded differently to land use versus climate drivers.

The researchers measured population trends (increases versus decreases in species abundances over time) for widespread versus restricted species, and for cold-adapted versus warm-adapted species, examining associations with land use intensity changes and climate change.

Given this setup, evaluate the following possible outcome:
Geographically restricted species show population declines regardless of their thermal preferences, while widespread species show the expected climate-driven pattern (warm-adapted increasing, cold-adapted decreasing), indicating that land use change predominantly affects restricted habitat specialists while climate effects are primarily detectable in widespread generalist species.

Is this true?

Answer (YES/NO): NO